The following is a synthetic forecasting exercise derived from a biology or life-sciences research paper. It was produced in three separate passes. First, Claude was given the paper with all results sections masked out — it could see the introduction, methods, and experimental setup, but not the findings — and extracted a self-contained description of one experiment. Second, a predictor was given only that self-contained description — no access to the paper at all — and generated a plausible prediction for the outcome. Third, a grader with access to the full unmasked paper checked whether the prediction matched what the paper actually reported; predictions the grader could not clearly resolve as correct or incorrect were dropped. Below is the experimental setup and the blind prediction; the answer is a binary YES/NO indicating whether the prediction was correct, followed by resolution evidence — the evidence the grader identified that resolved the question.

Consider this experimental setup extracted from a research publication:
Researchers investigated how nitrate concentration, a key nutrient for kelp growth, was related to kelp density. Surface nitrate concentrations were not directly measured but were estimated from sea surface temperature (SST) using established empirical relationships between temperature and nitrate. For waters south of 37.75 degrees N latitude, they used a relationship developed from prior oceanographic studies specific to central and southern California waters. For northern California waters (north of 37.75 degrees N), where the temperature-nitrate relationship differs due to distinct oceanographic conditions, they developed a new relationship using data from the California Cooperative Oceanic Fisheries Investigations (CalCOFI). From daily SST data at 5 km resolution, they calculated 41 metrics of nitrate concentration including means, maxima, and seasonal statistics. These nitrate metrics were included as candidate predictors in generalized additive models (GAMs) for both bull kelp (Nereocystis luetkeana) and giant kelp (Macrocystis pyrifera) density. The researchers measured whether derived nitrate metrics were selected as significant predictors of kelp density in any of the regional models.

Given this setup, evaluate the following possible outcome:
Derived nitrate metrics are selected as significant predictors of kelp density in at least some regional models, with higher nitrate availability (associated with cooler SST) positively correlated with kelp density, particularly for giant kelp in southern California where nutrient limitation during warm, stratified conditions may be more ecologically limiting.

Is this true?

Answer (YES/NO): NO